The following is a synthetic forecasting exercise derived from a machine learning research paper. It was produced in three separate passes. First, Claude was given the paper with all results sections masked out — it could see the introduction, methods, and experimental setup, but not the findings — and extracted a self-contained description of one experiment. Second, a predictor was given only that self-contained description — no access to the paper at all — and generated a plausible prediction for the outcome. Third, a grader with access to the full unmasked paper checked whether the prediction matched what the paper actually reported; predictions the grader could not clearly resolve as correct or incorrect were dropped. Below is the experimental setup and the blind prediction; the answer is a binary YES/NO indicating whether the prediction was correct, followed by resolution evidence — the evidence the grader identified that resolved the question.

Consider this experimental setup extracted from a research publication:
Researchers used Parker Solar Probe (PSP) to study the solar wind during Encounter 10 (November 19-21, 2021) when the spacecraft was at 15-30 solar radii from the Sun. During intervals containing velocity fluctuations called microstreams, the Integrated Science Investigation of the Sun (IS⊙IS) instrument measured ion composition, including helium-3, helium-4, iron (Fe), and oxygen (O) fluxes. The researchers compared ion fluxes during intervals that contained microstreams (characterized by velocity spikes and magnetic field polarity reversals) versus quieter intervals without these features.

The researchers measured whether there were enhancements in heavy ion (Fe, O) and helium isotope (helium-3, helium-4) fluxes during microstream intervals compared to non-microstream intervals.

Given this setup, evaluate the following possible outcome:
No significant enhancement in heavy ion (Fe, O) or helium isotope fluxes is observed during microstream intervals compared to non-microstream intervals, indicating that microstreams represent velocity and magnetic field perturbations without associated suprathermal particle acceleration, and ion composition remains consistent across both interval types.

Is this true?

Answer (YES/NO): NO